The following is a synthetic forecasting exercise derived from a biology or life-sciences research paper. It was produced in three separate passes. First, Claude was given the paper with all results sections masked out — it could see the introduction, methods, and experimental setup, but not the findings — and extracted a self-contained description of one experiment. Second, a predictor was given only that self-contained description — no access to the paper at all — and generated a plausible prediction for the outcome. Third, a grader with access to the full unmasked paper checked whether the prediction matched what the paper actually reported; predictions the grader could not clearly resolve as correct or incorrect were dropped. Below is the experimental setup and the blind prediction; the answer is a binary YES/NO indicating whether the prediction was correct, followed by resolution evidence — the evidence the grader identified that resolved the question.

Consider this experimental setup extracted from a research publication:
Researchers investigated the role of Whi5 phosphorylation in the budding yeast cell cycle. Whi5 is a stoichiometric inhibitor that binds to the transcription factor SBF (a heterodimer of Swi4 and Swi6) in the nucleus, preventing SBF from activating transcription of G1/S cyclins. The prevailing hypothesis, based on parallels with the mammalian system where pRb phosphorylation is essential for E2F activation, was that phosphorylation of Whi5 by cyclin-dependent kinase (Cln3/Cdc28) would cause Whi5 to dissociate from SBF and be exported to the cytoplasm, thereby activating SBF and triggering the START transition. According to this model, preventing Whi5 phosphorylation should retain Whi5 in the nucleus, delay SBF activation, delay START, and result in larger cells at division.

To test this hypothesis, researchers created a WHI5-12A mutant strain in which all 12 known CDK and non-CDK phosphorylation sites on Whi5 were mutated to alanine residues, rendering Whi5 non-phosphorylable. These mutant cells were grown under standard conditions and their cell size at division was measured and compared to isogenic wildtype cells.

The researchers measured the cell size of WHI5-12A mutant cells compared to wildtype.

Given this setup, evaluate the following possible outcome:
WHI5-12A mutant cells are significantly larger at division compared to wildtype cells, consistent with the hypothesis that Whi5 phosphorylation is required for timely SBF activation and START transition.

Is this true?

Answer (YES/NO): NO